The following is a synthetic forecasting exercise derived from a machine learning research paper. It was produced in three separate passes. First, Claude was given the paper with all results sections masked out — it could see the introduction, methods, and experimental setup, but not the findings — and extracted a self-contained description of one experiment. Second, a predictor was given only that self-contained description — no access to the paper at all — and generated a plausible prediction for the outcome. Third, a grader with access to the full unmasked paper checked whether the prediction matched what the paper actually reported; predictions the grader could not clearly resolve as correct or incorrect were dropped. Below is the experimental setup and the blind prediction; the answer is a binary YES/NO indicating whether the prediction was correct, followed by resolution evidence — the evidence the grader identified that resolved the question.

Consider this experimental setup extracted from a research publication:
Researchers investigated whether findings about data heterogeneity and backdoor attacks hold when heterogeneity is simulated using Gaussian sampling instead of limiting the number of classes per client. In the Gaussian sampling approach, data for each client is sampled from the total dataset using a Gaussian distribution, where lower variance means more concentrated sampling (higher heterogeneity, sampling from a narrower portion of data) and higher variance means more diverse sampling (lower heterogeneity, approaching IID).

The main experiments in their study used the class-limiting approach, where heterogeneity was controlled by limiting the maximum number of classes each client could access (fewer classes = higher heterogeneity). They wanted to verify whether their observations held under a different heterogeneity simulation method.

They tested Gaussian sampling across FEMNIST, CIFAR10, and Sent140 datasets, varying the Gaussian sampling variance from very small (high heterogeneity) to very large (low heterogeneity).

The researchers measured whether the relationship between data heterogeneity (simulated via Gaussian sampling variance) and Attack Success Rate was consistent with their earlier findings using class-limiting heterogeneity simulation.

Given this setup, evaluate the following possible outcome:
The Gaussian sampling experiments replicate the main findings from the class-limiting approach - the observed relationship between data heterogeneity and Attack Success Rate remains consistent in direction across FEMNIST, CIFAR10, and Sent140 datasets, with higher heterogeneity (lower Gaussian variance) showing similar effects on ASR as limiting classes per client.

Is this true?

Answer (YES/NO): YES